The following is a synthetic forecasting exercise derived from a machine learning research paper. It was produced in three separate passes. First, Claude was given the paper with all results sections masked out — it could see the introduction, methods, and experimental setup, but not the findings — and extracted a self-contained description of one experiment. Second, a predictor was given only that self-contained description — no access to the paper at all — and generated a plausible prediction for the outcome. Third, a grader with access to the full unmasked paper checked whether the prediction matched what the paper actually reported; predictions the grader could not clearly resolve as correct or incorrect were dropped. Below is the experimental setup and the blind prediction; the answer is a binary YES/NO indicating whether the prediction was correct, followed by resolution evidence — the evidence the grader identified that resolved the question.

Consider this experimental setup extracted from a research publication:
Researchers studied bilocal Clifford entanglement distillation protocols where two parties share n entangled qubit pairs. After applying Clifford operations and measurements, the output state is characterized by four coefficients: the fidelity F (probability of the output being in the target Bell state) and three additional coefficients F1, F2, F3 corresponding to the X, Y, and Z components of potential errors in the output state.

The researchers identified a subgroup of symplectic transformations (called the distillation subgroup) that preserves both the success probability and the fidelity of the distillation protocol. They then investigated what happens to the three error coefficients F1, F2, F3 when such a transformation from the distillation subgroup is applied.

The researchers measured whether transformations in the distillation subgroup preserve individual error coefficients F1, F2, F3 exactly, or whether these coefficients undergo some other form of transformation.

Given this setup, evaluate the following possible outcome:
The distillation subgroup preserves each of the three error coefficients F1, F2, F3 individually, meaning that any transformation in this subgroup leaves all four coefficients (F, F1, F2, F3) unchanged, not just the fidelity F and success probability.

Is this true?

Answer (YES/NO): NO